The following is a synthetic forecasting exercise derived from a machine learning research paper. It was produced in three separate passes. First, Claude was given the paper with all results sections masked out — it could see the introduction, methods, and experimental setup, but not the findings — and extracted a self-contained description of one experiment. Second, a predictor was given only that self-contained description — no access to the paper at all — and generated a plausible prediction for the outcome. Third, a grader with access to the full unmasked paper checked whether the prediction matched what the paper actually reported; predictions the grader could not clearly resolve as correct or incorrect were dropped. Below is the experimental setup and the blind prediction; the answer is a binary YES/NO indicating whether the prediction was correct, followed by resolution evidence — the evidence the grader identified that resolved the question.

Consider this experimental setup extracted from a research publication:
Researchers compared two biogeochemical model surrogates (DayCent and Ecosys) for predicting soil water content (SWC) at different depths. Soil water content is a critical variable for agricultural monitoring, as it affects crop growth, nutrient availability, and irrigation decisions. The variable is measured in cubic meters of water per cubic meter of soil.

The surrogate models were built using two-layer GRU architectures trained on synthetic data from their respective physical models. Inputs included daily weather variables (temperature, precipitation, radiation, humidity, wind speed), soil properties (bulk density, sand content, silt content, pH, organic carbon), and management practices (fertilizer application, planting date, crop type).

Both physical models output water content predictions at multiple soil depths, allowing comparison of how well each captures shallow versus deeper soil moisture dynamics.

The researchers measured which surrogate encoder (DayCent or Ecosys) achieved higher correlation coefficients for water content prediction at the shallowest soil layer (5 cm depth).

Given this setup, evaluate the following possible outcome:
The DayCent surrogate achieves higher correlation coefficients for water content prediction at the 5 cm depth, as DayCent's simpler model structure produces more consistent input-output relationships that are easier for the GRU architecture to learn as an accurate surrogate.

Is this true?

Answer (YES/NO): NO